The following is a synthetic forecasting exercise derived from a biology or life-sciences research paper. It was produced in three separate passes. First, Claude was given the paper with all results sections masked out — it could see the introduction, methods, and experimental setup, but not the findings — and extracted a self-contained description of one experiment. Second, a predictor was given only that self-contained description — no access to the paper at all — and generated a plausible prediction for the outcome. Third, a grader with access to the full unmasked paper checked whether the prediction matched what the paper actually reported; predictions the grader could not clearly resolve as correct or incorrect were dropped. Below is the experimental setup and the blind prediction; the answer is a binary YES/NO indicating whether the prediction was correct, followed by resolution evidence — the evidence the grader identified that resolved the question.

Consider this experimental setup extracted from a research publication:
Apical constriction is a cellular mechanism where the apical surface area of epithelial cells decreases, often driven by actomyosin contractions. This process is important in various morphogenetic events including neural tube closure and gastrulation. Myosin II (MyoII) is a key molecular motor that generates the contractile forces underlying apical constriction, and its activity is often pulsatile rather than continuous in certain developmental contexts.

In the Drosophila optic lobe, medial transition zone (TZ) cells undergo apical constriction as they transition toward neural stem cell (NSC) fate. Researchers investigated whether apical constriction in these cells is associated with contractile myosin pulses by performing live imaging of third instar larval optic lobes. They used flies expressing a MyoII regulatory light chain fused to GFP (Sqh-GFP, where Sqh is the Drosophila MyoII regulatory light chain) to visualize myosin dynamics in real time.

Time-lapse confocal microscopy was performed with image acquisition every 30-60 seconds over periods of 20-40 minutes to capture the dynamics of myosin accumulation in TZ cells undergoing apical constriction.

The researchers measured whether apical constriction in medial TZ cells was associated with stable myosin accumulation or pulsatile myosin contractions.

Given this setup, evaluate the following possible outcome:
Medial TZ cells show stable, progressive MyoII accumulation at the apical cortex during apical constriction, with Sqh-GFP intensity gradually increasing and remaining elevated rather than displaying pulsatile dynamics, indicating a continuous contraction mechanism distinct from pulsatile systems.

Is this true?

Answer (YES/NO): NO